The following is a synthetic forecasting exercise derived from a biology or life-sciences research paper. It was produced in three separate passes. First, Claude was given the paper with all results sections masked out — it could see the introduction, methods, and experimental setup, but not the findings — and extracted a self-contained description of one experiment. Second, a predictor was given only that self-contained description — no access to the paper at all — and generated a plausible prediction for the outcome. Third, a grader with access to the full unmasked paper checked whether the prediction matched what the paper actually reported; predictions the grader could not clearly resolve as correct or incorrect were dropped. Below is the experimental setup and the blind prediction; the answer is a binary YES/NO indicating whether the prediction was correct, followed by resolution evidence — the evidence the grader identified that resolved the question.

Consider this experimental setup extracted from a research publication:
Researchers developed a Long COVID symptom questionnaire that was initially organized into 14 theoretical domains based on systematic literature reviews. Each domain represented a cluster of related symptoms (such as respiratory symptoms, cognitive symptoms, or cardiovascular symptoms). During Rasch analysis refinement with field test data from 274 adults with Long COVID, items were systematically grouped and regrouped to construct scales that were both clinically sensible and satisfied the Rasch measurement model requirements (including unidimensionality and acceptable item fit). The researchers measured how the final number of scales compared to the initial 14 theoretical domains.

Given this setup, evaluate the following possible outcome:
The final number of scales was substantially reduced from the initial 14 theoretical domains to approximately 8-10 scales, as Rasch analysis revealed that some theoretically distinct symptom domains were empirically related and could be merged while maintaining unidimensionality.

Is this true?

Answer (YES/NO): NO